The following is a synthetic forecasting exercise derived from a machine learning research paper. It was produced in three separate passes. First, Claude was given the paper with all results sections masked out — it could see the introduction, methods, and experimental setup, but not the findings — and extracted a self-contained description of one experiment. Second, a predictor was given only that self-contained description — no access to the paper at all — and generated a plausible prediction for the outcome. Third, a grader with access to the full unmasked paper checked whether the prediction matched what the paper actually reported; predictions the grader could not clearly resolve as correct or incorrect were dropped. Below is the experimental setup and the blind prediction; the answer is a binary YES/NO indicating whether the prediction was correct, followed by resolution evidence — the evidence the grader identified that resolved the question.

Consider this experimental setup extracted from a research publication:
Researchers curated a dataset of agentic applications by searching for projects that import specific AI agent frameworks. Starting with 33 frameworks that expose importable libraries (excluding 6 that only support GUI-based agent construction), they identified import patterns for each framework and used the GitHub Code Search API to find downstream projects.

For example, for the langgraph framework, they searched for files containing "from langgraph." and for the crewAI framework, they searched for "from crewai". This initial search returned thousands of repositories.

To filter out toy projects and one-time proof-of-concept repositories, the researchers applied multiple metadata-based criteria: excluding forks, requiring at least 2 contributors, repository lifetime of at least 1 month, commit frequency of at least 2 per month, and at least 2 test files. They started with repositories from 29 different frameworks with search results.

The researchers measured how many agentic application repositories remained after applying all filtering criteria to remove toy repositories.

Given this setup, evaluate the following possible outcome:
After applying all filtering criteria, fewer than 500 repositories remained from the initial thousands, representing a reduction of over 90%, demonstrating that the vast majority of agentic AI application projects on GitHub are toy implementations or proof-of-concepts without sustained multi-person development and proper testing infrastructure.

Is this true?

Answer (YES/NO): YES